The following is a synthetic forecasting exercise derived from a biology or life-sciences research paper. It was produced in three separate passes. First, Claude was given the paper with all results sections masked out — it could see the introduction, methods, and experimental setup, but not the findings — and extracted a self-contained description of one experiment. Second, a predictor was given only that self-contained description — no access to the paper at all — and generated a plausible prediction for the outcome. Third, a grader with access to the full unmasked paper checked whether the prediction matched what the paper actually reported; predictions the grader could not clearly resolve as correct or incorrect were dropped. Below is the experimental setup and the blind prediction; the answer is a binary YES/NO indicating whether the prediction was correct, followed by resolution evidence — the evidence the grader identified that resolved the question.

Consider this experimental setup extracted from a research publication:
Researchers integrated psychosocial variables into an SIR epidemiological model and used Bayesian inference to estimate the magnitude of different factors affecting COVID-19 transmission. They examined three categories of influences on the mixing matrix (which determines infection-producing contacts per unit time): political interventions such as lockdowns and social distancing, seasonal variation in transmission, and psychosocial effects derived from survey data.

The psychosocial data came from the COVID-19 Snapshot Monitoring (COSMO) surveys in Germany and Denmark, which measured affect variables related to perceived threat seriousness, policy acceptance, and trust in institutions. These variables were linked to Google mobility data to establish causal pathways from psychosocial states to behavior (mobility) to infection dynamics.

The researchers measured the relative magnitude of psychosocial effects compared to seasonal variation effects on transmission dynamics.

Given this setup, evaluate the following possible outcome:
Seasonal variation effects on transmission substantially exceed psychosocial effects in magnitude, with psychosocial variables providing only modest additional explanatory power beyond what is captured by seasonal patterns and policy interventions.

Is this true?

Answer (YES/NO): NO